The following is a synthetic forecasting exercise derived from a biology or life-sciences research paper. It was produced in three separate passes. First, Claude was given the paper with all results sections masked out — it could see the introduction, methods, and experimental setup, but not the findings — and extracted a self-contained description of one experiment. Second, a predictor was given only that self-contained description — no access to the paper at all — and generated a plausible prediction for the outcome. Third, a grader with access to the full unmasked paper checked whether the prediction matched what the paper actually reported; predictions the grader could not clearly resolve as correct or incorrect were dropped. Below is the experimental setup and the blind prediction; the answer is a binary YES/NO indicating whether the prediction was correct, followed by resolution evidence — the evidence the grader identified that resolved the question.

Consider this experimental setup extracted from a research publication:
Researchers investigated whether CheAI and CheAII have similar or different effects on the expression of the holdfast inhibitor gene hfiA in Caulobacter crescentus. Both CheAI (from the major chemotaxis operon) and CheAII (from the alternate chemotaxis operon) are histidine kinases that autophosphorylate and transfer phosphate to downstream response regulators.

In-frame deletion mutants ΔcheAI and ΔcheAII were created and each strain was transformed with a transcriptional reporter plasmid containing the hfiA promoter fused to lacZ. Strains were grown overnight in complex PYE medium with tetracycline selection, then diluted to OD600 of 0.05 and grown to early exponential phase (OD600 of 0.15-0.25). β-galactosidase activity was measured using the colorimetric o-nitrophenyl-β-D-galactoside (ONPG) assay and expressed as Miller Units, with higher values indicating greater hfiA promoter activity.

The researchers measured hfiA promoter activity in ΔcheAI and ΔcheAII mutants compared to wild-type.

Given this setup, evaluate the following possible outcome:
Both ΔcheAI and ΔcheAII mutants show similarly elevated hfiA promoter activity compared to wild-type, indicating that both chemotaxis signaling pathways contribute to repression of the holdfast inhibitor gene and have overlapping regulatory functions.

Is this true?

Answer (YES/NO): NO